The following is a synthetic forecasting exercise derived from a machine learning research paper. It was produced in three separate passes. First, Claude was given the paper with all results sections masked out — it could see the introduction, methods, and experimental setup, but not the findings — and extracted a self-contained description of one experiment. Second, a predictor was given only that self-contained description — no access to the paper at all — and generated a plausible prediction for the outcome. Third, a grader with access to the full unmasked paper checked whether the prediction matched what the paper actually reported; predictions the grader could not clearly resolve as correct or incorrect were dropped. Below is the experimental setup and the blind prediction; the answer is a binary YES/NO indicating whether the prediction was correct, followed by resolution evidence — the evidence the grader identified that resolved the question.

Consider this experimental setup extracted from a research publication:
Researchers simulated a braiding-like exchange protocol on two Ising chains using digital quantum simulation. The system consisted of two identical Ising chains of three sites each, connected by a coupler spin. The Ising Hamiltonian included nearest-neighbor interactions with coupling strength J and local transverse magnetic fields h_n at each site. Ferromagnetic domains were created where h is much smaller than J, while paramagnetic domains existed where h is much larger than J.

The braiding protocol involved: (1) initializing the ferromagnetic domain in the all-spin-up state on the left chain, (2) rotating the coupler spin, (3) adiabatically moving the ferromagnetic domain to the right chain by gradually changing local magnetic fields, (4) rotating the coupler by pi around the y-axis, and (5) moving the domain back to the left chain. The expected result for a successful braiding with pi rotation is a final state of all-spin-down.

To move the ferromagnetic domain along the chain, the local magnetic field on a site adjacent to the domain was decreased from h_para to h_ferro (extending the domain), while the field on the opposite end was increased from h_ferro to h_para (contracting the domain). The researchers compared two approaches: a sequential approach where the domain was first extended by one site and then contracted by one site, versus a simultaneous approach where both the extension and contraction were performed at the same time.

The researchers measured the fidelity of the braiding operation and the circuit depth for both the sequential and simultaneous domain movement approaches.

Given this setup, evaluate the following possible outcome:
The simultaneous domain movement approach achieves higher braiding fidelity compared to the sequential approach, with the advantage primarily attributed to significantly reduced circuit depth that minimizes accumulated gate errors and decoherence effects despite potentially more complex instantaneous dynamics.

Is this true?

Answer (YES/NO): NO